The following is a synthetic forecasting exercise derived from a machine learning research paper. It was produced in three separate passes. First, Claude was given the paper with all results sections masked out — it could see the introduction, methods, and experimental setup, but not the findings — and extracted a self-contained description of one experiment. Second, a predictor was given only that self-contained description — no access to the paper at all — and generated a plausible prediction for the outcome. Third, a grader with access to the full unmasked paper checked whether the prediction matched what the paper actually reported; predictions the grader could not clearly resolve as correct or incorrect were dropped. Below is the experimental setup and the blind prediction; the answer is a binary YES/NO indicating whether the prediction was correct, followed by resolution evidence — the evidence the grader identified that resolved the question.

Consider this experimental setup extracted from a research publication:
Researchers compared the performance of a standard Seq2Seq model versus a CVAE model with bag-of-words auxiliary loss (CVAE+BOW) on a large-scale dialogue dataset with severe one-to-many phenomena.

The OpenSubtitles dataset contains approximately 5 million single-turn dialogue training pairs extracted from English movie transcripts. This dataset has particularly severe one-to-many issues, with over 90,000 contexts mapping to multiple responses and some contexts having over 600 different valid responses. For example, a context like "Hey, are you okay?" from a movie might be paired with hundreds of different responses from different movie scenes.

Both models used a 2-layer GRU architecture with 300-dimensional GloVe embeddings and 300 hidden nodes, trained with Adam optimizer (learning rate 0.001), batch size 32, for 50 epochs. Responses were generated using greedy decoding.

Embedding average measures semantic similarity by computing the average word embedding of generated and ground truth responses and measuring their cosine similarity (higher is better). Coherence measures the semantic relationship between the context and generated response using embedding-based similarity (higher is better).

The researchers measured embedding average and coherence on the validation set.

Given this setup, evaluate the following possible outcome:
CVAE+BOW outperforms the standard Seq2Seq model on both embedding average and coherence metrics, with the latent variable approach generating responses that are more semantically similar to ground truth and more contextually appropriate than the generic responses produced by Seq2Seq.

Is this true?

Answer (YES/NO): NO